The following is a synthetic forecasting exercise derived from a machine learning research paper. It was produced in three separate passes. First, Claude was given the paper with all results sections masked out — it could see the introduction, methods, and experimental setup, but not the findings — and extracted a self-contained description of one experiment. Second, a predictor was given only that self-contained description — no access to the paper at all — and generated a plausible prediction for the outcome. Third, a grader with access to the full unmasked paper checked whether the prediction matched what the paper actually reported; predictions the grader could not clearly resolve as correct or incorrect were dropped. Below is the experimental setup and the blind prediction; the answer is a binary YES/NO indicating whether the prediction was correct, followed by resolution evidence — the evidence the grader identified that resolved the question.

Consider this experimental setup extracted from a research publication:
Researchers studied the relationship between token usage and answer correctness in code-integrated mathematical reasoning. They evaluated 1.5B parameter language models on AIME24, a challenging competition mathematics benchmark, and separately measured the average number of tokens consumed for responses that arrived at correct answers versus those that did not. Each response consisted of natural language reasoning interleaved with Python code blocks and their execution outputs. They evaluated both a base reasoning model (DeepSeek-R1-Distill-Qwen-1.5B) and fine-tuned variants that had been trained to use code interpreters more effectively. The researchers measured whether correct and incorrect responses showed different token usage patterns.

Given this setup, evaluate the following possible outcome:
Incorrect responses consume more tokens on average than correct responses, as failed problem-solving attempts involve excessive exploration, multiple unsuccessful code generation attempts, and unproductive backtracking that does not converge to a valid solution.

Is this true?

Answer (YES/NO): YES